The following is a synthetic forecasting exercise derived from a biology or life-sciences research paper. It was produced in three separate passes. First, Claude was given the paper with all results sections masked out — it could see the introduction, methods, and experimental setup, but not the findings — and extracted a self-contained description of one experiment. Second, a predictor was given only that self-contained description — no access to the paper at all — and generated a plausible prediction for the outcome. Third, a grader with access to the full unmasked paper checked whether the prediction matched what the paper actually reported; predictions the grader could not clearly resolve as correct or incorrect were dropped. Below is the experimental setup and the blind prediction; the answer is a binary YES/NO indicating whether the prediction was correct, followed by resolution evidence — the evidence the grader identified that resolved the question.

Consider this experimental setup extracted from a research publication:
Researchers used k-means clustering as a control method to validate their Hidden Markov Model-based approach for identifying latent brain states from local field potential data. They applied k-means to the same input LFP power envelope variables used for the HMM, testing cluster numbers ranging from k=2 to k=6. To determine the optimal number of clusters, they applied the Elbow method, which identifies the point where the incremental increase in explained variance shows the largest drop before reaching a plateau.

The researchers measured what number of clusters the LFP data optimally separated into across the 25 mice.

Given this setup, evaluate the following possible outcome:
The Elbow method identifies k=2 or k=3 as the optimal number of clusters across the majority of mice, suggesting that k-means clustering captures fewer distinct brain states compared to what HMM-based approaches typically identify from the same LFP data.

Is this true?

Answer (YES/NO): NO